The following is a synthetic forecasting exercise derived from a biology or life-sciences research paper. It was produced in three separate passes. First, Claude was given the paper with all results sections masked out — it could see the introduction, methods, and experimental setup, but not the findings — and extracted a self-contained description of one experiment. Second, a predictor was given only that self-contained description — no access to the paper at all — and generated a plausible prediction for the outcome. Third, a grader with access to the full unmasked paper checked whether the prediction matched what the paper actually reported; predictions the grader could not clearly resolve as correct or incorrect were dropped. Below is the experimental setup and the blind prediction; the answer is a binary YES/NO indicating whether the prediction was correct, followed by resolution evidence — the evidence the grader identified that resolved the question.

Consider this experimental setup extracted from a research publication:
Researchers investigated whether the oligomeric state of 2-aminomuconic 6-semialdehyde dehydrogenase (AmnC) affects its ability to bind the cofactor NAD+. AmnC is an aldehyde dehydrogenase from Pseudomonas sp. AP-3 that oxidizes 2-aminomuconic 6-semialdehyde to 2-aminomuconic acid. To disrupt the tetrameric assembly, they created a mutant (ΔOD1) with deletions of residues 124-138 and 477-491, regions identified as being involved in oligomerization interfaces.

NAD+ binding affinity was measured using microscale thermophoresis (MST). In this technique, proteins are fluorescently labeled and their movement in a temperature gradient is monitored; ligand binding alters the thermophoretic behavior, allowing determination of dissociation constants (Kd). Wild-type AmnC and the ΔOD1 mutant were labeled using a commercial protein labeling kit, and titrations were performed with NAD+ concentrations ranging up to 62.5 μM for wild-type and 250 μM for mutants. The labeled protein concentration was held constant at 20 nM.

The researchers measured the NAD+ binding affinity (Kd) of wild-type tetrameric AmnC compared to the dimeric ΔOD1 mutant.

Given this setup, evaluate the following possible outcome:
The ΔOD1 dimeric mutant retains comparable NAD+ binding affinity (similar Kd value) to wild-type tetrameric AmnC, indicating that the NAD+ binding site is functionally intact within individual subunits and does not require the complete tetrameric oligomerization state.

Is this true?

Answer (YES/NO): NO